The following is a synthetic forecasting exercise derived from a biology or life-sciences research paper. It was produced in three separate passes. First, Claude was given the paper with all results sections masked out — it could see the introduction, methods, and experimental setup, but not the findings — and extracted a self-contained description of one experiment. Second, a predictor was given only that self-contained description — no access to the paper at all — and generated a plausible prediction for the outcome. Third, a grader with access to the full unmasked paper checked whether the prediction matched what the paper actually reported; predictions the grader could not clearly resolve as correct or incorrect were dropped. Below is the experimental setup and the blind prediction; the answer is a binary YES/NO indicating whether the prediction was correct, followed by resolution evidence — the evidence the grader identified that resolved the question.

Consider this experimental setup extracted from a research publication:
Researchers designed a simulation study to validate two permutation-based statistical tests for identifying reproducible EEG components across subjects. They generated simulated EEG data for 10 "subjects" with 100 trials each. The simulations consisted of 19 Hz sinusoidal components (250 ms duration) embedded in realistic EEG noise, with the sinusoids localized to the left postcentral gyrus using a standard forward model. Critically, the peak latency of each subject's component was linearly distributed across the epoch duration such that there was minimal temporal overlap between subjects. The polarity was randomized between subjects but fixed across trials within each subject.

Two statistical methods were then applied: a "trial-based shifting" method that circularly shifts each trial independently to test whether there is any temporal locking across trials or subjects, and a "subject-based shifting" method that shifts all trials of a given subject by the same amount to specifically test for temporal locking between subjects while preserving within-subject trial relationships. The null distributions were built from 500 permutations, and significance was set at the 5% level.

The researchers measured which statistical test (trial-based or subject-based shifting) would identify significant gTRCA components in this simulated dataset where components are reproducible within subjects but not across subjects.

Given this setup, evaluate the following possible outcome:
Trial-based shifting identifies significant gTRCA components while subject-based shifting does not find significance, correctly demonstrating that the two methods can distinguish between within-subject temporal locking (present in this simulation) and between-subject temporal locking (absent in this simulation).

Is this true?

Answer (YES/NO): YES